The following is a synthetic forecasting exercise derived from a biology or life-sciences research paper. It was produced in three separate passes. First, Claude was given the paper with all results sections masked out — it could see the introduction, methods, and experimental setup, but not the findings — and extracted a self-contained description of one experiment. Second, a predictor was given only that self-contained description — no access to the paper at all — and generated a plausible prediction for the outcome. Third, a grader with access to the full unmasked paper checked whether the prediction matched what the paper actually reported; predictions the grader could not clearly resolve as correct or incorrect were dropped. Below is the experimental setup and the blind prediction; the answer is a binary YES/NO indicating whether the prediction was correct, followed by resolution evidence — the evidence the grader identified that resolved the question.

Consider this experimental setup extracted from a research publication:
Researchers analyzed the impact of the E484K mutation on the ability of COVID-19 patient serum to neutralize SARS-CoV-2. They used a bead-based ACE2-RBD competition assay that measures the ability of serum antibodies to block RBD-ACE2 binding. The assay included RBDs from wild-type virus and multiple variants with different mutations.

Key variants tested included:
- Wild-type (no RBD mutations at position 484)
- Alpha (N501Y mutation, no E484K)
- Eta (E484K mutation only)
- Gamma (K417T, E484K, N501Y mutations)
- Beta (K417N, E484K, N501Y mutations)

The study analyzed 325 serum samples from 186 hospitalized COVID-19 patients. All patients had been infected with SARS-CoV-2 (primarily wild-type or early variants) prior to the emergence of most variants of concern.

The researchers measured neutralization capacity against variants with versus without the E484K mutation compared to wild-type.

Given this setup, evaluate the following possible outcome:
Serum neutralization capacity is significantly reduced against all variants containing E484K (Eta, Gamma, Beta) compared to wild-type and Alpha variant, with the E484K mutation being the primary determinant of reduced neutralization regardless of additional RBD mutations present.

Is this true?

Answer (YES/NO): NO